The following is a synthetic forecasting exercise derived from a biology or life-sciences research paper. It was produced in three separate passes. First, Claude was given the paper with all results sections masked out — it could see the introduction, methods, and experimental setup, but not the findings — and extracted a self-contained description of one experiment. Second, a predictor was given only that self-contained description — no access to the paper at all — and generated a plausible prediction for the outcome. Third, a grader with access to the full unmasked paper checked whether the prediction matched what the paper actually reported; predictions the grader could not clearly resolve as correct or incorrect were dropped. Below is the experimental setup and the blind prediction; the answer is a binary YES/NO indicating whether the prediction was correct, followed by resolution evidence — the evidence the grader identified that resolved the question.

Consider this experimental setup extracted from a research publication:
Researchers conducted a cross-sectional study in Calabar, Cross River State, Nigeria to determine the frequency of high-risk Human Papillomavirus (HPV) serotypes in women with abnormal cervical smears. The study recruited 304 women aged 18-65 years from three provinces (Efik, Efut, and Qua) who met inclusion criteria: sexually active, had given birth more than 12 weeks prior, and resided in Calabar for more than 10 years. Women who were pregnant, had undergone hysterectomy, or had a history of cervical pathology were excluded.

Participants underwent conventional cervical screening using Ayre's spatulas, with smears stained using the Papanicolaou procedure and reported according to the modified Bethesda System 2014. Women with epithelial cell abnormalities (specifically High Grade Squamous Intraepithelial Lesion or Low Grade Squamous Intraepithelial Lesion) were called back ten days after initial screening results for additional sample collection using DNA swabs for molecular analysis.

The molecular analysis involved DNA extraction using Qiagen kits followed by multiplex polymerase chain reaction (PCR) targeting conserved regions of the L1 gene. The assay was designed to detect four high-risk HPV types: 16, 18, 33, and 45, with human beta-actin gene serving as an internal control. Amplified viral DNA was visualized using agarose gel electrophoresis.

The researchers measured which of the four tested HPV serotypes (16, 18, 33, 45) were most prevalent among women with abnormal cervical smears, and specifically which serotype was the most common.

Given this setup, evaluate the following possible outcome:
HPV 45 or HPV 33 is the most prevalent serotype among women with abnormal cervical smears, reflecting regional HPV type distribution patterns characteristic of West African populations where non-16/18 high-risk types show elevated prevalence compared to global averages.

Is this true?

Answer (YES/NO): YES